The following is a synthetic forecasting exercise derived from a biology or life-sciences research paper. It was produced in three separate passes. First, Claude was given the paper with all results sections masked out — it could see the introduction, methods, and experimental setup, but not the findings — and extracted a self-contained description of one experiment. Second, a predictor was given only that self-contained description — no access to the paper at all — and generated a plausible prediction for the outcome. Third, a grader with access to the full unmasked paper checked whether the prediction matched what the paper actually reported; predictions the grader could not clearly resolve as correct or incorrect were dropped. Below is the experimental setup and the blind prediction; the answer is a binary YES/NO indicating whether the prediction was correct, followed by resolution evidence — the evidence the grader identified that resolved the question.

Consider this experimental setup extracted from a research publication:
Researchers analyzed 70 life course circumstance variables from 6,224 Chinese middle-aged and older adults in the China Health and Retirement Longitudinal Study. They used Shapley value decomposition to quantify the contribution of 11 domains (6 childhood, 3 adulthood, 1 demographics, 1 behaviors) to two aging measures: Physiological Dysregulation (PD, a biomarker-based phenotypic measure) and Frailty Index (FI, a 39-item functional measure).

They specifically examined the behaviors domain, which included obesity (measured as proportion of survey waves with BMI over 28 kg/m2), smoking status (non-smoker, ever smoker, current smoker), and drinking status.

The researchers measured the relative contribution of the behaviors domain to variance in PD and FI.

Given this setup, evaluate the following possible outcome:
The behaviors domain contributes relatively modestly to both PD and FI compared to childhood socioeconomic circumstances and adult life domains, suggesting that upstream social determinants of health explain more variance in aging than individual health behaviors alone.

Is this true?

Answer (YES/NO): YES